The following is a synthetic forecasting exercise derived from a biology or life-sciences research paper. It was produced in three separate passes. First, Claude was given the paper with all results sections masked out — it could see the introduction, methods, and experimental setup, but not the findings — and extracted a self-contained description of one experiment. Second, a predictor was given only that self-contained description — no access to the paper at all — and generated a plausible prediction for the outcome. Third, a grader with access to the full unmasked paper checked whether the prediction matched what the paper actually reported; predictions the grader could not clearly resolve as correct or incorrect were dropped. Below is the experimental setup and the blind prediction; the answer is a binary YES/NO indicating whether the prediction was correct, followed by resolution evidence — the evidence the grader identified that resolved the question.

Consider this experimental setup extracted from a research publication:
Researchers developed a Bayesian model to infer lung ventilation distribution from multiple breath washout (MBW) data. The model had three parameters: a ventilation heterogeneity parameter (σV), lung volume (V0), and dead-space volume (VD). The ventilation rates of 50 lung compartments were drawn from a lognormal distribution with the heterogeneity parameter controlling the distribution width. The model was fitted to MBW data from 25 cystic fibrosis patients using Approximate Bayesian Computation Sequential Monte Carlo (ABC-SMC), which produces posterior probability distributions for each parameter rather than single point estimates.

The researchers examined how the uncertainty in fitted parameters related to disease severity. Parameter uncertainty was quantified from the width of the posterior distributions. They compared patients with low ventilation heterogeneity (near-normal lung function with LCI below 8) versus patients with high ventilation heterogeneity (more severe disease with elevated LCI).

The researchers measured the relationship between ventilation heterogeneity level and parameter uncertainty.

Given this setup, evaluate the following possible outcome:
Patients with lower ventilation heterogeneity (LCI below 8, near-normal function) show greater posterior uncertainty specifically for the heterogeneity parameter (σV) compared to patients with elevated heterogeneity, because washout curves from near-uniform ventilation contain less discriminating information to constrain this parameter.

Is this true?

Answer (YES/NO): NO